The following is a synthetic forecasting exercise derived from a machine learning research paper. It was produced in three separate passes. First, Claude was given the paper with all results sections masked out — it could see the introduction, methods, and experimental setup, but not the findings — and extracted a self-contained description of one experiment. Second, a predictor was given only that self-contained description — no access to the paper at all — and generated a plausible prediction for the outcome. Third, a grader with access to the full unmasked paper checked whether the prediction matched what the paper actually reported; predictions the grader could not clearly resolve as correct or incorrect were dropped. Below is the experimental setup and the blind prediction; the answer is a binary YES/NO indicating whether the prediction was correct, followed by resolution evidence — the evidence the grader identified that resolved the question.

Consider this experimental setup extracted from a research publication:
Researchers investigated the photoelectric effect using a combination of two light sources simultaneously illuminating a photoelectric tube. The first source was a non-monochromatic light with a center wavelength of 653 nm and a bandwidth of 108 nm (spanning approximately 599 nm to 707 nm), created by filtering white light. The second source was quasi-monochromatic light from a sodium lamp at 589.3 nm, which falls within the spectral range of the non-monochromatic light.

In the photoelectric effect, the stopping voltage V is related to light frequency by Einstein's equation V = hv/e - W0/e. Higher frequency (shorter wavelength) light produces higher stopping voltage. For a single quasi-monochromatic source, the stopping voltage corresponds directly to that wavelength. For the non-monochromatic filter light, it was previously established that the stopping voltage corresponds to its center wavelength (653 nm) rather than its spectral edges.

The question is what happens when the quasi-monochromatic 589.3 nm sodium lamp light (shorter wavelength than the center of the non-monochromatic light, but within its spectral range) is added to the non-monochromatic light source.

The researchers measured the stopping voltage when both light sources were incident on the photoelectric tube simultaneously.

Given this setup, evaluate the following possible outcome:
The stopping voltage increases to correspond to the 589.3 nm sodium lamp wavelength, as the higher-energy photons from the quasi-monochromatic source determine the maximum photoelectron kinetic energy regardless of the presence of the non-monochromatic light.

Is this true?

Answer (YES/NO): YES